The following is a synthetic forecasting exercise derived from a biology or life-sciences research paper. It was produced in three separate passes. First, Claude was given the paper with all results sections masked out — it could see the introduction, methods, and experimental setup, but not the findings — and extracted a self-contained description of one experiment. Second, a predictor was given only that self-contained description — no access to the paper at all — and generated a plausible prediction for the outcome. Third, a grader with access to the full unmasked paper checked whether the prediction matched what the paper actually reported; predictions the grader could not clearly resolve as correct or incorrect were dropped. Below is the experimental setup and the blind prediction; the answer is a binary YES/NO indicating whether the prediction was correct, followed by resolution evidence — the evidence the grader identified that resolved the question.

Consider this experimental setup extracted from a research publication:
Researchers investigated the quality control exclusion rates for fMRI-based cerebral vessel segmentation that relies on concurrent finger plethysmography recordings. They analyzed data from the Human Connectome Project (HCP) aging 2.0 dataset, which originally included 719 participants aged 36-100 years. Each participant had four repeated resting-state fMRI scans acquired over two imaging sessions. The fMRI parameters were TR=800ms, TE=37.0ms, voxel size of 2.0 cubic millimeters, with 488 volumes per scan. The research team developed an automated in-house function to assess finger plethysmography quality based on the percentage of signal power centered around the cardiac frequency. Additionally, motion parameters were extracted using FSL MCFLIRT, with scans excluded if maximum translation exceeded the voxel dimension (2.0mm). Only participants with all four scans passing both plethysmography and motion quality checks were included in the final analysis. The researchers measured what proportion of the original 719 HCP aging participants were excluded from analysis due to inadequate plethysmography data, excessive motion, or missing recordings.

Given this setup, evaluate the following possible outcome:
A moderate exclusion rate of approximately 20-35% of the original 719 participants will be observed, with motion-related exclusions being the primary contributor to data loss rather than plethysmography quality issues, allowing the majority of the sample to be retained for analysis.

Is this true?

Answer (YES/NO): NO